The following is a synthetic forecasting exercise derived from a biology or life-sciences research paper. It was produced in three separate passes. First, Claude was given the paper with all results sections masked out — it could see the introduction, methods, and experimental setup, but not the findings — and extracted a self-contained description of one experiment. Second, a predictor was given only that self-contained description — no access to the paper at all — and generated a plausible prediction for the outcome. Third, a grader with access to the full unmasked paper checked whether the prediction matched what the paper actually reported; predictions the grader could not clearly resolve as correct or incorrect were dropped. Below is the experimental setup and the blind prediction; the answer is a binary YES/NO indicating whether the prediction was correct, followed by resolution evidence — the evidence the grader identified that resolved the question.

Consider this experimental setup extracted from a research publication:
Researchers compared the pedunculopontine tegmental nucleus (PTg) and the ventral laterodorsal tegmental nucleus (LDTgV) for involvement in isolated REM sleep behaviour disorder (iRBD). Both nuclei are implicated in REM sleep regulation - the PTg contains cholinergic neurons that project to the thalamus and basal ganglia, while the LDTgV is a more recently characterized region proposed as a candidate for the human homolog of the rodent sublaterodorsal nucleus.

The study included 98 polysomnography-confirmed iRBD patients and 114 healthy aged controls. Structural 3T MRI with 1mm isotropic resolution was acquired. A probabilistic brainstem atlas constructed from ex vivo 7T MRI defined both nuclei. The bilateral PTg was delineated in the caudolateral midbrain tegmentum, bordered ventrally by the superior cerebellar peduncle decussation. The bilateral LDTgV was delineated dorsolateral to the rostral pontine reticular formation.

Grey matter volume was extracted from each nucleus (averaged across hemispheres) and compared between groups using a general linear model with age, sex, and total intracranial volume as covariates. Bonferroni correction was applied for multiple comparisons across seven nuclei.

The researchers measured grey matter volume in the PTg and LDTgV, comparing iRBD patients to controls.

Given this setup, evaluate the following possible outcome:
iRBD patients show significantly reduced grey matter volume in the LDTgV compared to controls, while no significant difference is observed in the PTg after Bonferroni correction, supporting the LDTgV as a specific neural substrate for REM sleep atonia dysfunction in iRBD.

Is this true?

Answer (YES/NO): NO